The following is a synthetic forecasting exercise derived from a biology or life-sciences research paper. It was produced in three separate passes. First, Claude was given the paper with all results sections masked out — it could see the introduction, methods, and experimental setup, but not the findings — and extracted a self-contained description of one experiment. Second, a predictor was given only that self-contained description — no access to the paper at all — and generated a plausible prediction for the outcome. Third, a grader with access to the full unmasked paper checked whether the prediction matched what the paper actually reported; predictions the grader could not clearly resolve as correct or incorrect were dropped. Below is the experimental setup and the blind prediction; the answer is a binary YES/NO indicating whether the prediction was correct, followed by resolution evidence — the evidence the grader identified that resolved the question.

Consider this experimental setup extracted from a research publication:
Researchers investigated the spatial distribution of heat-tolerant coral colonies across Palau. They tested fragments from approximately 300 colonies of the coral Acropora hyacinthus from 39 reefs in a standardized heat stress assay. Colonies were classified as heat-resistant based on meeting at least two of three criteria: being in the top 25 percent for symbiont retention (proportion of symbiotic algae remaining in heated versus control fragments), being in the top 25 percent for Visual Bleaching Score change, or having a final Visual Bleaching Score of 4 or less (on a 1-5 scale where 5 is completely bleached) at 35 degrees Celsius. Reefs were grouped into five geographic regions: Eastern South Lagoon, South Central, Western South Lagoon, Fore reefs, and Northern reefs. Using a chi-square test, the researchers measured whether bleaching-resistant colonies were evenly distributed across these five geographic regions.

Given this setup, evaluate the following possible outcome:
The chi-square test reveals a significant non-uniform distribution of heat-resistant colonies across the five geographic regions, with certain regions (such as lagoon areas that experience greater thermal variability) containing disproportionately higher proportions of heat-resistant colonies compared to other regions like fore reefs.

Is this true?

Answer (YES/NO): NO